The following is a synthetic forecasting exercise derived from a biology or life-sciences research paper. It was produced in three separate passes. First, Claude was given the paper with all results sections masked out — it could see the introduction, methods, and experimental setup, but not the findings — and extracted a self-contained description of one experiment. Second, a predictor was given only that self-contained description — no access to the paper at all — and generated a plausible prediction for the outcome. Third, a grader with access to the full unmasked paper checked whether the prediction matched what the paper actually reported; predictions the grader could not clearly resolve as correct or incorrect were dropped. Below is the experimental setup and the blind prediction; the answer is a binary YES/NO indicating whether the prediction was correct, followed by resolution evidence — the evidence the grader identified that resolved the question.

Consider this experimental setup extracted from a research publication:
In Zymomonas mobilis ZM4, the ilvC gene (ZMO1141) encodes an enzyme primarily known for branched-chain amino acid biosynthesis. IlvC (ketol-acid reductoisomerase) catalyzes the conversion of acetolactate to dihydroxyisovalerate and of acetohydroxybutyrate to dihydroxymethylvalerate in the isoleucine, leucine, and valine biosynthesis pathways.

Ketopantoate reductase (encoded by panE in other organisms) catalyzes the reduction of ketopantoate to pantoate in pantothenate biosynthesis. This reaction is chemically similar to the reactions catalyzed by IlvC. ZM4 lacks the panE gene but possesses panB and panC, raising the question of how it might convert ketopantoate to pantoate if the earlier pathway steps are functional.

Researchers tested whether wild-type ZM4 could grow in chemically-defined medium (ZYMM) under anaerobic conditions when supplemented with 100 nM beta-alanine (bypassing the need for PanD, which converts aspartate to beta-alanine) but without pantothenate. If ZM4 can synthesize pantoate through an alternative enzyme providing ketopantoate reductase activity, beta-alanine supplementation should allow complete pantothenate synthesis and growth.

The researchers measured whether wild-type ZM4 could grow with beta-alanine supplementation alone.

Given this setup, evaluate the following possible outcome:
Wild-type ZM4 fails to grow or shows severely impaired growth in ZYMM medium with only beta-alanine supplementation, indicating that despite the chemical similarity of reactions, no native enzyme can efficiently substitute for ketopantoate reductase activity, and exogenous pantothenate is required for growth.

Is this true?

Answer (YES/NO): NO